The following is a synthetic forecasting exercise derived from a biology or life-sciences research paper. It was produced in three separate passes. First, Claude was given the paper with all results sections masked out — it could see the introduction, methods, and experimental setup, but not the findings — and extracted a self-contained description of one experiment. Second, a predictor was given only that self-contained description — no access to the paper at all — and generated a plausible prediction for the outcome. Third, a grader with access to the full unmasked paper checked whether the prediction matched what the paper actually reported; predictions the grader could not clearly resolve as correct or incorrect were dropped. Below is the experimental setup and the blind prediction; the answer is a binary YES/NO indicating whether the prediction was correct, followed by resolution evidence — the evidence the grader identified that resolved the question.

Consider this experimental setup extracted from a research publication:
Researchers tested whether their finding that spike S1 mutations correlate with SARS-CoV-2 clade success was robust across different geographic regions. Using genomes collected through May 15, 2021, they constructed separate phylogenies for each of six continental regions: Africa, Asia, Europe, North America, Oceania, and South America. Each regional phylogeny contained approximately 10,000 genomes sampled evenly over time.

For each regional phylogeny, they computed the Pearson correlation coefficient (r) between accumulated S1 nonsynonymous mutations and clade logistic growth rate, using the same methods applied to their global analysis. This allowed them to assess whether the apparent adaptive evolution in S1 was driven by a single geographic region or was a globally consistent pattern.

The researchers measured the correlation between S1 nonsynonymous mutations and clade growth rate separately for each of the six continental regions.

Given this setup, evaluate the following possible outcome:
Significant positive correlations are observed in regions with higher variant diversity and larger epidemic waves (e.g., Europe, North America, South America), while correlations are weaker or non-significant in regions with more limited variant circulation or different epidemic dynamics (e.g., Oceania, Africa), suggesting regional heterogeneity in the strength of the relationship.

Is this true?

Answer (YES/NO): NO